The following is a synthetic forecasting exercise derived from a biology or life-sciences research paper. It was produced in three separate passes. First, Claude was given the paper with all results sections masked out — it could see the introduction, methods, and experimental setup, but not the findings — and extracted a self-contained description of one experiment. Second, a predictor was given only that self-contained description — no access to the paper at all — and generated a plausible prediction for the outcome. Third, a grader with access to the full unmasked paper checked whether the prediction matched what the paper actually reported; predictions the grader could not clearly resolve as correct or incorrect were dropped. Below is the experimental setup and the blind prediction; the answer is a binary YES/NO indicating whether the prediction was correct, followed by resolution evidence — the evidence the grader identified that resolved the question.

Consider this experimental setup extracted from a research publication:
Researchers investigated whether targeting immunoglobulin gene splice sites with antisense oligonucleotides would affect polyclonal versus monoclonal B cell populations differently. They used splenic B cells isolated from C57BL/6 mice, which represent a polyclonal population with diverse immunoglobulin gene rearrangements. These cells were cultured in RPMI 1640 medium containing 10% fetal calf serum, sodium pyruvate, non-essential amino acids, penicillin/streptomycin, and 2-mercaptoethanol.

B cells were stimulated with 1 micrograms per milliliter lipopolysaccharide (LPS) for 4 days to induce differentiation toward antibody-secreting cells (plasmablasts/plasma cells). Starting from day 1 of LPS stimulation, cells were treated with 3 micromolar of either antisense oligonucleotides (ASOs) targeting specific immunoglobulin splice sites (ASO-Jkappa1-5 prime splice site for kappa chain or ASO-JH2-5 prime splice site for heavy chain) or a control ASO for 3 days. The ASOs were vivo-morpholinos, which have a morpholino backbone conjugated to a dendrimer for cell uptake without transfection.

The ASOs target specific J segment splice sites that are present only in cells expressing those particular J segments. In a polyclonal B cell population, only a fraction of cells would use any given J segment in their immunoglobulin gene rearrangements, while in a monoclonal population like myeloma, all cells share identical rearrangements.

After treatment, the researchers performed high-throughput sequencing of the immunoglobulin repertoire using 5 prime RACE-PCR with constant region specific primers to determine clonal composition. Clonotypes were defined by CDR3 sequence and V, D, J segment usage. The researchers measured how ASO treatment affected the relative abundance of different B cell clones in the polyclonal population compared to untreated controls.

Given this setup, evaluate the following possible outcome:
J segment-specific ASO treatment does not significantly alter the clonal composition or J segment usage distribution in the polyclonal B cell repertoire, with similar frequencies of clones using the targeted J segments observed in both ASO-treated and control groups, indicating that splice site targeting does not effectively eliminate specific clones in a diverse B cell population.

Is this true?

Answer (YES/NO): NO